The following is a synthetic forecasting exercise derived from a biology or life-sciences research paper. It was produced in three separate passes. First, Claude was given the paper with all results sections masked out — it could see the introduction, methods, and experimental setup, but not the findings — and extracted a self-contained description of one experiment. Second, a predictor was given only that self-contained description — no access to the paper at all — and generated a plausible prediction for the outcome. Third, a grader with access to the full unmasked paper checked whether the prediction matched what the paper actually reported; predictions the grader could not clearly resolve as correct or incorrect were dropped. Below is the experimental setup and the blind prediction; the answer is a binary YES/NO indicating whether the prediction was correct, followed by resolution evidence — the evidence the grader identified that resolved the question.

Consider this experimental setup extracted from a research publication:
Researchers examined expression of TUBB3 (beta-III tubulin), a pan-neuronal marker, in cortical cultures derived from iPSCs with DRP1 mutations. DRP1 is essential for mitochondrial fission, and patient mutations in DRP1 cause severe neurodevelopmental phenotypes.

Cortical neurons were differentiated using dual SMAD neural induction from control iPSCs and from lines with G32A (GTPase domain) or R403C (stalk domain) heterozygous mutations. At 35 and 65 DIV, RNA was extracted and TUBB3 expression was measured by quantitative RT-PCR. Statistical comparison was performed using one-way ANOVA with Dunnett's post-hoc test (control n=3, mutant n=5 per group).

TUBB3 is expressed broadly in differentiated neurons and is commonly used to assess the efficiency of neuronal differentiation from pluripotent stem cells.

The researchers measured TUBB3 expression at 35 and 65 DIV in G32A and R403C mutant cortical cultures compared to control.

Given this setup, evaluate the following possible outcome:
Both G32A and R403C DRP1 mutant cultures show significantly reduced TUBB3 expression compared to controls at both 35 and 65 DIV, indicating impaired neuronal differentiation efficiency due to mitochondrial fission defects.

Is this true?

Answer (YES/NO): NO